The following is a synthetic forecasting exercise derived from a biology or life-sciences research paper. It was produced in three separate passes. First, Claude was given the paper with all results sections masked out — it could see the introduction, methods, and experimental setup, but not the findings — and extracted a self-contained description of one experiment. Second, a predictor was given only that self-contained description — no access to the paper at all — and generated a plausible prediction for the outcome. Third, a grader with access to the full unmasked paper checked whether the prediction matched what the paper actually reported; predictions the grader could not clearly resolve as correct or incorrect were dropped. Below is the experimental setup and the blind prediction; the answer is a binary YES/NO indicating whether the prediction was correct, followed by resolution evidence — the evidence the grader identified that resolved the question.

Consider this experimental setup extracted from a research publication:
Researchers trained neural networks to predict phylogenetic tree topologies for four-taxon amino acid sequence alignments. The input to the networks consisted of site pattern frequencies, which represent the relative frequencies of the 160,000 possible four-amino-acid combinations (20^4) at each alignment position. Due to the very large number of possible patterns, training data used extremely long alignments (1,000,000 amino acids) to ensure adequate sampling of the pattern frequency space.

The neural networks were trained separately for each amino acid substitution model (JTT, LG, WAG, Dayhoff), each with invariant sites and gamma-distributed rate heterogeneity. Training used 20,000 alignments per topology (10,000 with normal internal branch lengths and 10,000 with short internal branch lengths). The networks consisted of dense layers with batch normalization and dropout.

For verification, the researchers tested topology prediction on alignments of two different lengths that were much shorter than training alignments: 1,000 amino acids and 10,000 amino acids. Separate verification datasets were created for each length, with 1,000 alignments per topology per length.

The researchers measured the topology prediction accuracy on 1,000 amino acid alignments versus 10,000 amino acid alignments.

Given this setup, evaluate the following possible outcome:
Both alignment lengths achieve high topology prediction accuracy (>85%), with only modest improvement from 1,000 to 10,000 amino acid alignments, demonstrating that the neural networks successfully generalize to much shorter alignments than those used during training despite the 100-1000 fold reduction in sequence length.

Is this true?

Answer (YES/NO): NO